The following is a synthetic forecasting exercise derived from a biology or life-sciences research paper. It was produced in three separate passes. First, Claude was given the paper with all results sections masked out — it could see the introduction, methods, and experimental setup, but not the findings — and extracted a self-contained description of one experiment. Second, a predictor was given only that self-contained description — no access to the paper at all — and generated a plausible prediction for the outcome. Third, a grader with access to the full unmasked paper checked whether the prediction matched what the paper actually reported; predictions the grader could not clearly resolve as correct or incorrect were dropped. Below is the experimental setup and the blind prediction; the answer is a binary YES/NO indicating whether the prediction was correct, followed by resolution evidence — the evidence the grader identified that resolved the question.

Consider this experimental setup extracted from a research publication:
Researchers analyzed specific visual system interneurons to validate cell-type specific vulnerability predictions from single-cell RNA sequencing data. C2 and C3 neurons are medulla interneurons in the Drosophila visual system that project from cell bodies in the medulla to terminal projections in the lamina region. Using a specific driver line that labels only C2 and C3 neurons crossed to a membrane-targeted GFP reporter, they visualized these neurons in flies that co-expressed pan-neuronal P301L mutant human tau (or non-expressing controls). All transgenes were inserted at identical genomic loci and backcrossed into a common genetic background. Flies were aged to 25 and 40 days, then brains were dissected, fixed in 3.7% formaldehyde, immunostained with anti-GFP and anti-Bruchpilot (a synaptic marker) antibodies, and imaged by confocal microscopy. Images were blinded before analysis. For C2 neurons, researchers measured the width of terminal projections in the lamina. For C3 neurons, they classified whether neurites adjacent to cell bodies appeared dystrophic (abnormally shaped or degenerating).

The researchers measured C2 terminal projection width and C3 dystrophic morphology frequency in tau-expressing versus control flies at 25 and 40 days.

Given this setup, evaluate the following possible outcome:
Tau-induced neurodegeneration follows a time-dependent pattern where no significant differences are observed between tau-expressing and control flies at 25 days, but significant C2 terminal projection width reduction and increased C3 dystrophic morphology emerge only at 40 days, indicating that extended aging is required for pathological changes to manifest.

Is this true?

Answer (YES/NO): NO